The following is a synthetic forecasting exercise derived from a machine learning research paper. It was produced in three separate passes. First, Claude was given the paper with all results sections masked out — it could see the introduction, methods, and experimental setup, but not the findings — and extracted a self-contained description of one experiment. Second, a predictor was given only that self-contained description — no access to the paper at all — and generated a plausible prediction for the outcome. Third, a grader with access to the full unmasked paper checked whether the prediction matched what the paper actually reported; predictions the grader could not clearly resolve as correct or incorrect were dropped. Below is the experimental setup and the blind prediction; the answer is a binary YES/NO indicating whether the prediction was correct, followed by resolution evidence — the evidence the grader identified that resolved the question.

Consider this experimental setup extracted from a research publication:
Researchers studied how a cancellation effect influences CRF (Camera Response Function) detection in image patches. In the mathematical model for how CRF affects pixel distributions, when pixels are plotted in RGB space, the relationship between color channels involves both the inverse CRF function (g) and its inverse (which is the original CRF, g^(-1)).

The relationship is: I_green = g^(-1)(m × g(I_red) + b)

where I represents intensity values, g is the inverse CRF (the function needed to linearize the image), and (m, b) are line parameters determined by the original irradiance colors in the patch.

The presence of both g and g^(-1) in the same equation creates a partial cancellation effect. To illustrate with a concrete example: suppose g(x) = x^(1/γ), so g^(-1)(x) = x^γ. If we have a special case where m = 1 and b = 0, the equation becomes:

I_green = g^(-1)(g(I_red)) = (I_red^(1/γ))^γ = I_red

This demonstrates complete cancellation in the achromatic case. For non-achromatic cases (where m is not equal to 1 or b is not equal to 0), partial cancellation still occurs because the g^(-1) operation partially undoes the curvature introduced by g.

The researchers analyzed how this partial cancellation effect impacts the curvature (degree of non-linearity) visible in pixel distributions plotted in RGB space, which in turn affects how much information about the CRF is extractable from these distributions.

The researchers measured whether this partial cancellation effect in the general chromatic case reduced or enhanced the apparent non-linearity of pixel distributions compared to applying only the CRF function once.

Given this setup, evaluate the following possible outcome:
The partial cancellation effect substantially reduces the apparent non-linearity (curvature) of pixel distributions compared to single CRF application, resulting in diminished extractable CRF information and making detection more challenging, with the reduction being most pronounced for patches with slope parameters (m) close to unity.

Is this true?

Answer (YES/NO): YES